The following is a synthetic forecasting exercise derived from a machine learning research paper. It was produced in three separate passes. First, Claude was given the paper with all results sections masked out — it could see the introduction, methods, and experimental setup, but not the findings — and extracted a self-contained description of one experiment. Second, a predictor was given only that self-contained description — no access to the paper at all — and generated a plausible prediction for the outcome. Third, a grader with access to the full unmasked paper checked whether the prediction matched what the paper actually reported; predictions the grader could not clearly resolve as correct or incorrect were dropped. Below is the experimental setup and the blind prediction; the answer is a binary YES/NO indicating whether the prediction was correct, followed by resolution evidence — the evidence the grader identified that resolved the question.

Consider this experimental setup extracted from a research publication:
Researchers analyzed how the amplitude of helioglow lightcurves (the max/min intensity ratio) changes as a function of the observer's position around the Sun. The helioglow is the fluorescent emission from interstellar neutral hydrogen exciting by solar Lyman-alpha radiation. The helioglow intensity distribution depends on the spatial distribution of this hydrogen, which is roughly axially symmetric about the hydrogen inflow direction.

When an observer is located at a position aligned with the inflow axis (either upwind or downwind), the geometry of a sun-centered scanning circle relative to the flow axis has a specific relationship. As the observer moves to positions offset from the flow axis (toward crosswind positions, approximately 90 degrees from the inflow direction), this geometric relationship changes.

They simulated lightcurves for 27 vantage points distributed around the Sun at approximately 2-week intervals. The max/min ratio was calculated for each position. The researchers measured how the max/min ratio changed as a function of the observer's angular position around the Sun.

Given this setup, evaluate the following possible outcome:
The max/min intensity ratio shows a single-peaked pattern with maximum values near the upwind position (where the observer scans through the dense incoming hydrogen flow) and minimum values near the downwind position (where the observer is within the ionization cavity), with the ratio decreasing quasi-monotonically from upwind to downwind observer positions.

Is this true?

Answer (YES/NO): NO